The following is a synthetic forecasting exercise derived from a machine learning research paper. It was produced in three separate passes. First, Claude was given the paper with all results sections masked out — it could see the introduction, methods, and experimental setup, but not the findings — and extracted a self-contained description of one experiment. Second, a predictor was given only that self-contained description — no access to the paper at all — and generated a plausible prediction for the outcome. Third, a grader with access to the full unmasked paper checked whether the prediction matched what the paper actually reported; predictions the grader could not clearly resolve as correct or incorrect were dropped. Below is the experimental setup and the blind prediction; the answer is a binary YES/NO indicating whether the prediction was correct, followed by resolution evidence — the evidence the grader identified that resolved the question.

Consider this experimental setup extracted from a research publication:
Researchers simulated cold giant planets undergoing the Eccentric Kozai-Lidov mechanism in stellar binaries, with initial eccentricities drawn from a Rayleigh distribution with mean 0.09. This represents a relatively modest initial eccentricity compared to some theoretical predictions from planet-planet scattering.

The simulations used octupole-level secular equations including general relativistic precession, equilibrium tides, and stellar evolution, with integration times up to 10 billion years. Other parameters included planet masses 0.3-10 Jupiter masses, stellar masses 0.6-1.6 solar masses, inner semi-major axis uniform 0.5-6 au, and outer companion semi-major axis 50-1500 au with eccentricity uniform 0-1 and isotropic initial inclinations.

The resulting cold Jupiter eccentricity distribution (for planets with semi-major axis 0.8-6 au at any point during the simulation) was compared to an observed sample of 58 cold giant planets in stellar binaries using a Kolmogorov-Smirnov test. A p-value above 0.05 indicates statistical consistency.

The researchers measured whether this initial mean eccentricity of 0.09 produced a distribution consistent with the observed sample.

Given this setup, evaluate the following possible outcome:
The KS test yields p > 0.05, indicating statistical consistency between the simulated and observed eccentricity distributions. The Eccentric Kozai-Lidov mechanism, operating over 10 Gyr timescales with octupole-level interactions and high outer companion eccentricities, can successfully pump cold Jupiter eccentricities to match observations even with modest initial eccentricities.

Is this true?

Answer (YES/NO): NO